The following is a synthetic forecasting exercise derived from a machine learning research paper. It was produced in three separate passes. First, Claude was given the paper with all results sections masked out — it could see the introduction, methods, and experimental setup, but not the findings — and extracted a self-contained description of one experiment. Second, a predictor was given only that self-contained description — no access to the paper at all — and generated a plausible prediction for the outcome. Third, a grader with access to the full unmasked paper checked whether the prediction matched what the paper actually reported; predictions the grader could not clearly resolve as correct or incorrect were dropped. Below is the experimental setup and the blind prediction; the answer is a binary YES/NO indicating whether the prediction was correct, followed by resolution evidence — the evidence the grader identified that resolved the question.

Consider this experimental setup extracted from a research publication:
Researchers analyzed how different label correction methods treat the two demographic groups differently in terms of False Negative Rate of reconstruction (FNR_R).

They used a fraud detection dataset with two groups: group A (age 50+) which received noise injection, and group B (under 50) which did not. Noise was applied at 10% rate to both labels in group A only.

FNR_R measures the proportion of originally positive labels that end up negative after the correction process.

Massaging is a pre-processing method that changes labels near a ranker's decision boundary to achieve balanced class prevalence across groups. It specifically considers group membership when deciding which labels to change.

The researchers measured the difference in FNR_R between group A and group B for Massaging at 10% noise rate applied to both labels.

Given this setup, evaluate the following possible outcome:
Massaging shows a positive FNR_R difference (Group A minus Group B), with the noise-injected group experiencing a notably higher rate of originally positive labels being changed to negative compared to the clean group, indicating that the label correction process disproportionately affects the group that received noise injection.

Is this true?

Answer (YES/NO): YES